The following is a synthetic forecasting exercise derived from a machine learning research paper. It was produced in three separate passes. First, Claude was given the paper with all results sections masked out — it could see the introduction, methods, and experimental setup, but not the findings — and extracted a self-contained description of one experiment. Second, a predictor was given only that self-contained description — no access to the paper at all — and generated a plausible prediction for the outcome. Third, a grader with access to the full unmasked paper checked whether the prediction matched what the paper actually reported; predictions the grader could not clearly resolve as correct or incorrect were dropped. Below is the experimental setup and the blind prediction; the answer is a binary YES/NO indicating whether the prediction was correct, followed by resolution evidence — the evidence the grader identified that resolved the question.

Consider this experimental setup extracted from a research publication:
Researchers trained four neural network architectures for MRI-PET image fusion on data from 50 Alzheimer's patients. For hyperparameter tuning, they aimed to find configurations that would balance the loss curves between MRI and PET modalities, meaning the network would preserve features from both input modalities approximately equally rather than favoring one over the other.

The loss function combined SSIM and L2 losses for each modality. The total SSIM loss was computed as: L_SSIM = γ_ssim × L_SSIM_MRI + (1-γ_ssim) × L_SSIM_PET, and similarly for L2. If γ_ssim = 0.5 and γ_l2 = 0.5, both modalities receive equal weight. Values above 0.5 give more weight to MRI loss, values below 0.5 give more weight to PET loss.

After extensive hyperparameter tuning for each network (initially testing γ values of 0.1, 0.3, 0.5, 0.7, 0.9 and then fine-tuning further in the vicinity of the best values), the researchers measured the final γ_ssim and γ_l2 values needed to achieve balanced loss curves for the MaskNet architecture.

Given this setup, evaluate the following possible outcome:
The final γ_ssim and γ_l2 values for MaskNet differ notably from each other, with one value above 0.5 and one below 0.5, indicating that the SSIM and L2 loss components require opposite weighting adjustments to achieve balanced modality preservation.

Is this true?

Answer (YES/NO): NO